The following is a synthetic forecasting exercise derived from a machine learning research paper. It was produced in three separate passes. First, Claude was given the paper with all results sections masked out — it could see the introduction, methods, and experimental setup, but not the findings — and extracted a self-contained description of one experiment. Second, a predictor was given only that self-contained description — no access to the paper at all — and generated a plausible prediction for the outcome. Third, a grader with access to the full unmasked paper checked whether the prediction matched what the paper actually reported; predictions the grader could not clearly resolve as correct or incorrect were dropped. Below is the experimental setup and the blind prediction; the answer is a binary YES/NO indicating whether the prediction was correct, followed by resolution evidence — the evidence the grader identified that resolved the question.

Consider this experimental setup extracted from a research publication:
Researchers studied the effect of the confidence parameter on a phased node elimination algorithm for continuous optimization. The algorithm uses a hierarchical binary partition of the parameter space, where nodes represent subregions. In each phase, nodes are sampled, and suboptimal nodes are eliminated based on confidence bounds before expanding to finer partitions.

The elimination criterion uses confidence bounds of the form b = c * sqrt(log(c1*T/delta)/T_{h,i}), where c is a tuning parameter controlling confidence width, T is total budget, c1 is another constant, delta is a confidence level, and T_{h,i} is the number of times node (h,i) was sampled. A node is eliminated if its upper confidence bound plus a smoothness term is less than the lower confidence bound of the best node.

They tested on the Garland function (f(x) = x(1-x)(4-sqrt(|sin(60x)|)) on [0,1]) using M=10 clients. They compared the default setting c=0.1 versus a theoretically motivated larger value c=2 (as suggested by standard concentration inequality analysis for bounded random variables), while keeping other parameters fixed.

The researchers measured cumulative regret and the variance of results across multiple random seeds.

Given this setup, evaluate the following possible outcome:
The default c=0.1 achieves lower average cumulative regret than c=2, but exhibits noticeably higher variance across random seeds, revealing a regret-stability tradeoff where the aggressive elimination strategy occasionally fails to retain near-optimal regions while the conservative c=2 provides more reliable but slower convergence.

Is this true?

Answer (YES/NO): YES